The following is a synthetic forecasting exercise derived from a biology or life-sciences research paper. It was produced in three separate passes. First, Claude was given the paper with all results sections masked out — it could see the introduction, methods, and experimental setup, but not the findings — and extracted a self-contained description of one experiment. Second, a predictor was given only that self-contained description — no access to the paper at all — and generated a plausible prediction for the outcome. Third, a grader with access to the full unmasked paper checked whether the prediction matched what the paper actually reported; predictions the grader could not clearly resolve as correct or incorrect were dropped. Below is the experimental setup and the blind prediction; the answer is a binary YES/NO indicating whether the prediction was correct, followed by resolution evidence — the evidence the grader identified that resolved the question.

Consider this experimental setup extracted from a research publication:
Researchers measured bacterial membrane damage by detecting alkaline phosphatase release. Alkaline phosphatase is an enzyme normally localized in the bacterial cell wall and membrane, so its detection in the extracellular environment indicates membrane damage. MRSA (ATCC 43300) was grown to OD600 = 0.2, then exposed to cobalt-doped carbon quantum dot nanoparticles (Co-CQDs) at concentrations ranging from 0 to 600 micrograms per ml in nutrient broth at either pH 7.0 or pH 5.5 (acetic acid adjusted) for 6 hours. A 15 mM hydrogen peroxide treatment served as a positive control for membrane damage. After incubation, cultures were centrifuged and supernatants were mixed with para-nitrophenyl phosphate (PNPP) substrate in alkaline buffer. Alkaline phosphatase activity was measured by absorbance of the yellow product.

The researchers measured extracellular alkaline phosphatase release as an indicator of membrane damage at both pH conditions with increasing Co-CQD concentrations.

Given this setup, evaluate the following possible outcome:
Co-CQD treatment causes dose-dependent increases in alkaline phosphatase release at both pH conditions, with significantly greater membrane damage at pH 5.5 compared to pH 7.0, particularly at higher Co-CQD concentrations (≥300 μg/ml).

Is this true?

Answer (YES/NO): NO